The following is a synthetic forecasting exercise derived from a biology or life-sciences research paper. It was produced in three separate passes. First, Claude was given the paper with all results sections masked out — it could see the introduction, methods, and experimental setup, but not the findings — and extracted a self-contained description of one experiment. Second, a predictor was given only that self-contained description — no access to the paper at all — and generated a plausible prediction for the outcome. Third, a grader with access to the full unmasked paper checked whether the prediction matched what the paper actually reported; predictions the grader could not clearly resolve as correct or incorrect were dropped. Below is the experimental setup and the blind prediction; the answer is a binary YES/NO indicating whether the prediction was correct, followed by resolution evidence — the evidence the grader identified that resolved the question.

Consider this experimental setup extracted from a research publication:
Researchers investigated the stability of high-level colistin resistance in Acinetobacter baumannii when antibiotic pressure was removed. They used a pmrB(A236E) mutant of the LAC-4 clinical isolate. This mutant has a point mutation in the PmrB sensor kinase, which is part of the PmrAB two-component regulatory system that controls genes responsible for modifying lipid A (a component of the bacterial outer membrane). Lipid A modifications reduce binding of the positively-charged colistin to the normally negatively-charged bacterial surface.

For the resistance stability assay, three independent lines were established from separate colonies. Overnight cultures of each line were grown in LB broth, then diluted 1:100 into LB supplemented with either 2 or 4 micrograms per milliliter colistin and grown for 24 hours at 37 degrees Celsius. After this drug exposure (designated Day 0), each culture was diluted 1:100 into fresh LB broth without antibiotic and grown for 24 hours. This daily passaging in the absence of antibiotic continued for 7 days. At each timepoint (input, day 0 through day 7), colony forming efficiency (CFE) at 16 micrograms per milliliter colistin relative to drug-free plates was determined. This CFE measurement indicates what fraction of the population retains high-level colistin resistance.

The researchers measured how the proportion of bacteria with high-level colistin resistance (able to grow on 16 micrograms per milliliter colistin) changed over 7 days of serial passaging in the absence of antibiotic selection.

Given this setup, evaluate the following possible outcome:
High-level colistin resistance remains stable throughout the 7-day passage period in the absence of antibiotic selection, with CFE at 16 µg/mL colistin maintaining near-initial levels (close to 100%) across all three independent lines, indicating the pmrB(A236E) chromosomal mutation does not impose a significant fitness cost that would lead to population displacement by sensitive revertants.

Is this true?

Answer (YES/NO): NO